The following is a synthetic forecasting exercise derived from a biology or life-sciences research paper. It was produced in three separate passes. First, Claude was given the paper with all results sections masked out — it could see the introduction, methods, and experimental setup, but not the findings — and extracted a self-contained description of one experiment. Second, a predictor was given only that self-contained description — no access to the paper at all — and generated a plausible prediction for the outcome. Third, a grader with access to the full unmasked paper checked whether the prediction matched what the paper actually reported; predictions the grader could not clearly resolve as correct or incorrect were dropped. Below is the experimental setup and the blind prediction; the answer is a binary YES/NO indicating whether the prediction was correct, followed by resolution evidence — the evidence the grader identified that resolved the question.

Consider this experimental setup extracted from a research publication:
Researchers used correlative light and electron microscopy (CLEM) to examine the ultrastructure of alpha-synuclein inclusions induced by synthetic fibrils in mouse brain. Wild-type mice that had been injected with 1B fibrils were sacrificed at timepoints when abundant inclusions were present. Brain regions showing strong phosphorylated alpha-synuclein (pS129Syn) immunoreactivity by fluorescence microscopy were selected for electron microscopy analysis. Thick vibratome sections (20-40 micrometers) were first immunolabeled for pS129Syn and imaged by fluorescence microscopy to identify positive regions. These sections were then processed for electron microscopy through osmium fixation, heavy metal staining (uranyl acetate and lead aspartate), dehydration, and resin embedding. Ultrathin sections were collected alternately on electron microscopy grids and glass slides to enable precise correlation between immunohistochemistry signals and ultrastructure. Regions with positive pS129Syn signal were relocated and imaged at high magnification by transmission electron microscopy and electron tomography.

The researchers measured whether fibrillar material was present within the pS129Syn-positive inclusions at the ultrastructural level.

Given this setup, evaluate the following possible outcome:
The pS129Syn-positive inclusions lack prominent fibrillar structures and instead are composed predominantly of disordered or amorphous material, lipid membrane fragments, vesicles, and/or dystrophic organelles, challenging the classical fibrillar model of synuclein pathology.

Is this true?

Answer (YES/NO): NO